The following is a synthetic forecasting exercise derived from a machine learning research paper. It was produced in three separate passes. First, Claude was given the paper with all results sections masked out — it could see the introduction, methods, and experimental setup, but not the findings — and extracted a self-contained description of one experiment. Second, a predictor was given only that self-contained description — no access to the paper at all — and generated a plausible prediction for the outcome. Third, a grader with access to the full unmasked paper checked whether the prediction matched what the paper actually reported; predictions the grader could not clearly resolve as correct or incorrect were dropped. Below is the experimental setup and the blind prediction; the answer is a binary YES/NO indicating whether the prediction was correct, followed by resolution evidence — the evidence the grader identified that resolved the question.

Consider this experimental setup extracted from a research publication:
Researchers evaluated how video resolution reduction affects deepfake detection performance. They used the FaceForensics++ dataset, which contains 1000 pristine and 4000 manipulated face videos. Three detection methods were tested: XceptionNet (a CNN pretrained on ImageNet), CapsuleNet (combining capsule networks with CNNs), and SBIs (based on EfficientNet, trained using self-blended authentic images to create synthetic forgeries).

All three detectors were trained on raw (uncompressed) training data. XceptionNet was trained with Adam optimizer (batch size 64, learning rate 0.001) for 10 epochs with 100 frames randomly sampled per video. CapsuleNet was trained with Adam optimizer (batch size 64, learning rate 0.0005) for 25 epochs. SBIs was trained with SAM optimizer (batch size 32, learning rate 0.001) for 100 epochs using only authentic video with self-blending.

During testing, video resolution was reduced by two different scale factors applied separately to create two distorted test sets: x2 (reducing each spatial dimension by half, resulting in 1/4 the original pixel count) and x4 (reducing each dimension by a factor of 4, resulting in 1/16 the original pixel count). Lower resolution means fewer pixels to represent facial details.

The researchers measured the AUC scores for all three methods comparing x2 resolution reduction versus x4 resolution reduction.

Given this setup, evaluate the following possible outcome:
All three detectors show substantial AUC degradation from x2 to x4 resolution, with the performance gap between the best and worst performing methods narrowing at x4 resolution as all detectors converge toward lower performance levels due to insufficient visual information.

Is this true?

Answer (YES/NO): NO